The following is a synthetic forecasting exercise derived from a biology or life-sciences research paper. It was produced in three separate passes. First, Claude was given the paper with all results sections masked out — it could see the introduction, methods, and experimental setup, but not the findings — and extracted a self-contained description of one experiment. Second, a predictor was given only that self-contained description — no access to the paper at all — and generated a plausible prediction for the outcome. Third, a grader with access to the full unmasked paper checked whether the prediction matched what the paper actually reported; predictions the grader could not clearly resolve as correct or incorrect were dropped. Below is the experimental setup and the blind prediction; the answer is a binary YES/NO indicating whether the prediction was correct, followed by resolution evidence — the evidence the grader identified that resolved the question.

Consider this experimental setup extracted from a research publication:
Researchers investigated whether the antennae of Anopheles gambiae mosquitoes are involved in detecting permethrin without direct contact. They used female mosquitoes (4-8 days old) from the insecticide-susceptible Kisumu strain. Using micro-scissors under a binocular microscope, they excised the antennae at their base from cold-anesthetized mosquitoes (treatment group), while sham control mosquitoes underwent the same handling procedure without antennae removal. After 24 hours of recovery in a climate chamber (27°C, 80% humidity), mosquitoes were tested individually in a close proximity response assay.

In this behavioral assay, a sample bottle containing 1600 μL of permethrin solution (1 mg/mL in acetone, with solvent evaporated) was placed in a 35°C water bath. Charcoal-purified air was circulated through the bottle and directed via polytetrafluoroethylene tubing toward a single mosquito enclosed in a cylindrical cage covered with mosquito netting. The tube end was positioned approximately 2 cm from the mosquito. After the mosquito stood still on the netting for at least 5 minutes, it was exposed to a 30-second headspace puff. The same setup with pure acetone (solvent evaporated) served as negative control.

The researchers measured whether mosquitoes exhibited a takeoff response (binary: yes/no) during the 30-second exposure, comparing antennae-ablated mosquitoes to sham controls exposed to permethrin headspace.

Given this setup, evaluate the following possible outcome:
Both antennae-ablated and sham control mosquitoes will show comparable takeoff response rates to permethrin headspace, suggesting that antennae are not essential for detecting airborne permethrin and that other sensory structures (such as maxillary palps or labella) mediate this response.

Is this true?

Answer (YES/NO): NO